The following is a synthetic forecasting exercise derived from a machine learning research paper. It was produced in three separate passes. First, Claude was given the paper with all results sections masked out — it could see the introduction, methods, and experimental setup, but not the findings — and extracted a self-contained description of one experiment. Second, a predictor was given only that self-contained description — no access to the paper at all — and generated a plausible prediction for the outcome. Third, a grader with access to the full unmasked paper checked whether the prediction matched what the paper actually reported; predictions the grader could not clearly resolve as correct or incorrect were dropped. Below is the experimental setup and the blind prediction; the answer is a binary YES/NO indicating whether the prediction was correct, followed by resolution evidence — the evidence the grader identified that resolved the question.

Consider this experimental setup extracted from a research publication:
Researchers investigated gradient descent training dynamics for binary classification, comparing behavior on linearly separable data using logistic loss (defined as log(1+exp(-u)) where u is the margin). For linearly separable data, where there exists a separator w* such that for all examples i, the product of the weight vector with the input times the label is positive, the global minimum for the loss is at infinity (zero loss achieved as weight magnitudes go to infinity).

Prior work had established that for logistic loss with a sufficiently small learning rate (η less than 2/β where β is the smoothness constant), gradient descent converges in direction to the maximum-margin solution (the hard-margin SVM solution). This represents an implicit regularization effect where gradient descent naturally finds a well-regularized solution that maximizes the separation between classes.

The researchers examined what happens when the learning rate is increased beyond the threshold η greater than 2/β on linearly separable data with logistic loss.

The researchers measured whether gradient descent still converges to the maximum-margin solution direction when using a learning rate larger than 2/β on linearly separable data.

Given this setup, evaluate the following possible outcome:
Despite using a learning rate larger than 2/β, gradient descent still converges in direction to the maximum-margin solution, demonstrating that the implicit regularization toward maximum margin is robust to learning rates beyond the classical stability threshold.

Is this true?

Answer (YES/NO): NO